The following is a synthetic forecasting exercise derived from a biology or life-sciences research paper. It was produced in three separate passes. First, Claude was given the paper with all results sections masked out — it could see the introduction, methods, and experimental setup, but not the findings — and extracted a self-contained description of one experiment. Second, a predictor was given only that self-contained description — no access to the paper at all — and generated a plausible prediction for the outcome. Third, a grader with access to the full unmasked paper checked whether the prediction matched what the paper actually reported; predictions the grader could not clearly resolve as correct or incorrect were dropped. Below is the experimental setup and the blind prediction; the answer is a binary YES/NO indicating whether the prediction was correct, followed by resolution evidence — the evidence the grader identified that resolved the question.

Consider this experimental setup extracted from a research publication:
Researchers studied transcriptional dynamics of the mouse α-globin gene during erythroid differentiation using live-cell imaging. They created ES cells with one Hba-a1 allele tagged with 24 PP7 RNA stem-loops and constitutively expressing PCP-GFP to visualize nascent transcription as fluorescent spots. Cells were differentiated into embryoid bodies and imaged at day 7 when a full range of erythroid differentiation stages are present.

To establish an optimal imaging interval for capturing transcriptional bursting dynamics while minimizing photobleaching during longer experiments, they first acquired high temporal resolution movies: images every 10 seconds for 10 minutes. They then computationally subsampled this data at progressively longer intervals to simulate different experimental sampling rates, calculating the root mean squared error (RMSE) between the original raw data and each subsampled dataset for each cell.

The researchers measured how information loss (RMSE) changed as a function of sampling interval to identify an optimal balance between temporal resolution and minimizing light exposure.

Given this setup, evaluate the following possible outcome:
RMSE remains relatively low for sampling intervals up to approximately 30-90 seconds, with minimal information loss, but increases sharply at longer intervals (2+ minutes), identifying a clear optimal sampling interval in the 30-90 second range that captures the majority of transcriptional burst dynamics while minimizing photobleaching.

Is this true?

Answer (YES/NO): NO